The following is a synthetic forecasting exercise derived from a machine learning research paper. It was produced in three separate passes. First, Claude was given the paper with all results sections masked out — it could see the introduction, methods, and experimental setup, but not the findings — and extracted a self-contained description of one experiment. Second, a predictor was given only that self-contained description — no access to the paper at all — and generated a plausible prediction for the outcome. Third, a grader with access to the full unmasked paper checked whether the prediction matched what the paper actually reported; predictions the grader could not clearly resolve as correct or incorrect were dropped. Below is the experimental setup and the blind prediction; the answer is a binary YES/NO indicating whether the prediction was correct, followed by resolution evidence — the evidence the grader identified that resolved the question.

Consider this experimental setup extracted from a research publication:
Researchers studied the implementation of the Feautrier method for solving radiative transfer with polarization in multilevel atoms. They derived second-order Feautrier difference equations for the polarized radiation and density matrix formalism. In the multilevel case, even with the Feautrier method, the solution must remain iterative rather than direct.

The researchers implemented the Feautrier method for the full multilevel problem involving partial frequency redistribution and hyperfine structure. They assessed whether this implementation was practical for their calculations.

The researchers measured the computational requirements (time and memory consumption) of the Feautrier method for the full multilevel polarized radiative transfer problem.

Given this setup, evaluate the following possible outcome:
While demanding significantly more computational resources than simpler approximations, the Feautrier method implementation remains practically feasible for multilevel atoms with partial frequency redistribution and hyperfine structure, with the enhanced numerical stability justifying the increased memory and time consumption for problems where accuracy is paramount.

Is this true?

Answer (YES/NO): NO